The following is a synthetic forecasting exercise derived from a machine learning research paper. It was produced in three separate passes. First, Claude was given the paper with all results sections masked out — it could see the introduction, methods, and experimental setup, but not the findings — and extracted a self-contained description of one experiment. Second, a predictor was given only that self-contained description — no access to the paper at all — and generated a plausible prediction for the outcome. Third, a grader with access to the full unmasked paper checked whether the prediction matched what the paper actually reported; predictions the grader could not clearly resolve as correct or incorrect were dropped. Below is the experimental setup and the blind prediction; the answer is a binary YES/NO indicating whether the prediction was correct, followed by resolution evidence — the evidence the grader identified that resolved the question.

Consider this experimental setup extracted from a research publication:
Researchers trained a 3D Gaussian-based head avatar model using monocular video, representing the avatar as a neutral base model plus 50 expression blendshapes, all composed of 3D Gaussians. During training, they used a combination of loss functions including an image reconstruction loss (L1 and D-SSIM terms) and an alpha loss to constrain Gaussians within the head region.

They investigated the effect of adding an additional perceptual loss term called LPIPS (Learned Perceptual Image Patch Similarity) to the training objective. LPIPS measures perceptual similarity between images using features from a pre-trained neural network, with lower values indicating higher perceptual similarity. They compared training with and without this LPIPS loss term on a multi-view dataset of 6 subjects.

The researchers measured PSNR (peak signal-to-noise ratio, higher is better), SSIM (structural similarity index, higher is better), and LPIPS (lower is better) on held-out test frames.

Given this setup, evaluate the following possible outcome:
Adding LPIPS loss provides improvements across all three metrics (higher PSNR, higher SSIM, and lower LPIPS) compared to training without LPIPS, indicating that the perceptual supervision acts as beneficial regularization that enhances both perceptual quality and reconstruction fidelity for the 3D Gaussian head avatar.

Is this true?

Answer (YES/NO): NO